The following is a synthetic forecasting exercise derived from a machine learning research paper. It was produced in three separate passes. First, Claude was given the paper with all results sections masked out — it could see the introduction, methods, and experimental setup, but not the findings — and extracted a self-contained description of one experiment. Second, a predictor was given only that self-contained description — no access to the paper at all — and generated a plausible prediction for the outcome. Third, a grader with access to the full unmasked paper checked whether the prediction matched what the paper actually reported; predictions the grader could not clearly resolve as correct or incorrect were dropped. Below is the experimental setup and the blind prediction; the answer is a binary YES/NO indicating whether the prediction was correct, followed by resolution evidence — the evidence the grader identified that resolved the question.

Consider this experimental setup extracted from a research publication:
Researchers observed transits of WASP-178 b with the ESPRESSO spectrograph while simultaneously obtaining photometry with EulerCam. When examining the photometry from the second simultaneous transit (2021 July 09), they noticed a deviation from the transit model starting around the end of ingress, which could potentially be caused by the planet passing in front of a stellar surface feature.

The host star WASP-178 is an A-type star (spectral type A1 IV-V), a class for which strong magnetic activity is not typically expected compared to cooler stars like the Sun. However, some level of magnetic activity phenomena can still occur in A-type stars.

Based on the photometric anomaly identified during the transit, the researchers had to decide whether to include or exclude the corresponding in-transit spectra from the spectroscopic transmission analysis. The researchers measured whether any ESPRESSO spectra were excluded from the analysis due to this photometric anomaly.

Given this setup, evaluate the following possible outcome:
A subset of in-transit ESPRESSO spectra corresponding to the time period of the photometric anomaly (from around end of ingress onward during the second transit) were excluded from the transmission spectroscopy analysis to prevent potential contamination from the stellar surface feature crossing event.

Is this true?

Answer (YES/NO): YES